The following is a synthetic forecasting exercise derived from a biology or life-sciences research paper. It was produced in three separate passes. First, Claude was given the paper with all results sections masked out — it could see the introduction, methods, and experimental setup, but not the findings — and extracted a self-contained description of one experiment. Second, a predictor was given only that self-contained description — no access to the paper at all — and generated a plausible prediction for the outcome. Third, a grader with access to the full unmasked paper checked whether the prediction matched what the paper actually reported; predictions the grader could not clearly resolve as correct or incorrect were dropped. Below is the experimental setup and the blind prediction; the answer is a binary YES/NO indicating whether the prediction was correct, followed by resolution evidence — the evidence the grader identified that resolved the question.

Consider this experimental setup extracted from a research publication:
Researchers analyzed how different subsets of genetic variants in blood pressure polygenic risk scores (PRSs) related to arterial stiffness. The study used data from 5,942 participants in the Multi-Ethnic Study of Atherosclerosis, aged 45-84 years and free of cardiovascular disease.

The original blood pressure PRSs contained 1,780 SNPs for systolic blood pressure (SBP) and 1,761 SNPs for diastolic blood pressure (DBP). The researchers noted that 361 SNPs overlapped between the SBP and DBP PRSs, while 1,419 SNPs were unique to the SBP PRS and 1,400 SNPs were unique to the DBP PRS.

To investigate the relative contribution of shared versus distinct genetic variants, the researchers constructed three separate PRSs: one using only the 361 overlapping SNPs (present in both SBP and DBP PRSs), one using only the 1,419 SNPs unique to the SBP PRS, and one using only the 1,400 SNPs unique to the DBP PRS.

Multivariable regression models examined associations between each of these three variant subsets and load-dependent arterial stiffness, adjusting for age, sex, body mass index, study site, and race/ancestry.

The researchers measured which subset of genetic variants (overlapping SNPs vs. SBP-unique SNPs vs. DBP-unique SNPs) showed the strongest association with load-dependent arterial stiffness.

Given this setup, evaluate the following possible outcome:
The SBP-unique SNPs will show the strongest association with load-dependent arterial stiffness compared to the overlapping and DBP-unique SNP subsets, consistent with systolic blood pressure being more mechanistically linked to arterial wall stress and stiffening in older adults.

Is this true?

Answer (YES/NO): YES